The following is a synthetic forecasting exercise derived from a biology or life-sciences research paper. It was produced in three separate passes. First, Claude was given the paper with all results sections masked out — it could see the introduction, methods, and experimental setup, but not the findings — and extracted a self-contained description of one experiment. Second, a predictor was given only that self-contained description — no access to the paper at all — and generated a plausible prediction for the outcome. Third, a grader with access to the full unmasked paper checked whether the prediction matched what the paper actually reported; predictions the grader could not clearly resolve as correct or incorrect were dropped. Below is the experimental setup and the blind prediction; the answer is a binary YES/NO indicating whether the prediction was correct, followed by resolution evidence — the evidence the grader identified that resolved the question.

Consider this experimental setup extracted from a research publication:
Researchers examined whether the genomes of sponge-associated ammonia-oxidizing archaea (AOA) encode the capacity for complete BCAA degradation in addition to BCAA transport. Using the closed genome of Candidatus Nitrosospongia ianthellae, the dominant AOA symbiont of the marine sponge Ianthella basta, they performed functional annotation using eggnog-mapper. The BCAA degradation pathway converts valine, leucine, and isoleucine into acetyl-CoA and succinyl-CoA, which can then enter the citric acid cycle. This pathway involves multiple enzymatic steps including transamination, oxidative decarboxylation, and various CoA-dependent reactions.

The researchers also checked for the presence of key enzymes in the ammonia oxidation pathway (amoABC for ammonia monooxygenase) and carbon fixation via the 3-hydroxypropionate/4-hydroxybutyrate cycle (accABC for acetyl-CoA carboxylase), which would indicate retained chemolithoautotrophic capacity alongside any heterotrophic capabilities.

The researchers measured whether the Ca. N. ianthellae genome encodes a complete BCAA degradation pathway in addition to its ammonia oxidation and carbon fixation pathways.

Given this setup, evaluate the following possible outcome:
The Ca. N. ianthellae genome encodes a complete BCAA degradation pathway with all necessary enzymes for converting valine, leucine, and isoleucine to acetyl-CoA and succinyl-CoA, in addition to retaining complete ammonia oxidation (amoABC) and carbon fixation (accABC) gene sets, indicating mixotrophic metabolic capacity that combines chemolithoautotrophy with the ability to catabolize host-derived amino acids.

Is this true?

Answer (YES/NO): NO